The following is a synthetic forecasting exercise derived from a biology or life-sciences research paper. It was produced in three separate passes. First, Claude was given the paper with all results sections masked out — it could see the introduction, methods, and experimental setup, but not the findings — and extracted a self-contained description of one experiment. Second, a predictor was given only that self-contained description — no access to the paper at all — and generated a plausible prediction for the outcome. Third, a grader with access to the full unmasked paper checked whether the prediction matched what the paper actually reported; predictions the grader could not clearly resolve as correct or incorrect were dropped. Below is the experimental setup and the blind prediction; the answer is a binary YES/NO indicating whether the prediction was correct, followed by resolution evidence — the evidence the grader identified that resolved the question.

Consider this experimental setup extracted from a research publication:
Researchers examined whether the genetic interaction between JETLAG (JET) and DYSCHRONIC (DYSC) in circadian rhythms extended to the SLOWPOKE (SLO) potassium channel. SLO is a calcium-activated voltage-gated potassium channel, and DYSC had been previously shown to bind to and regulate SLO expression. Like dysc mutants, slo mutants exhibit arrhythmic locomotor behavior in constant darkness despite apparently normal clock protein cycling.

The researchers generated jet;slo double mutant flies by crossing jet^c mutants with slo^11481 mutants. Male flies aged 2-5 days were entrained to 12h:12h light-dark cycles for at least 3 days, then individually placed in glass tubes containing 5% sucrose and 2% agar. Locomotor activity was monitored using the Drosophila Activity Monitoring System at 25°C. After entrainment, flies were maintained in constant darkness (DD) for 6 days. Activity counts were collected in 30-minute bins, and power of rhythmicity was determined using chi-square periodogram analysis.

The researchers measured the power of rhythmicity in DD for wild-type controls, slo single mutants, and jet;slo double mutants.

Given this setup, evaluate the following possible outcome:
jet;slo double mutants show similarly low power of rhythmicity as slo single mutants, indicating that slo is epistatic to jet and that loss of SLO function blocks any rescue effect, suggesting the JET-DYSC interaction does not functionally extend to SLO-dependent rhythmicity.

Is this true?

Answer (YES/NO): NO